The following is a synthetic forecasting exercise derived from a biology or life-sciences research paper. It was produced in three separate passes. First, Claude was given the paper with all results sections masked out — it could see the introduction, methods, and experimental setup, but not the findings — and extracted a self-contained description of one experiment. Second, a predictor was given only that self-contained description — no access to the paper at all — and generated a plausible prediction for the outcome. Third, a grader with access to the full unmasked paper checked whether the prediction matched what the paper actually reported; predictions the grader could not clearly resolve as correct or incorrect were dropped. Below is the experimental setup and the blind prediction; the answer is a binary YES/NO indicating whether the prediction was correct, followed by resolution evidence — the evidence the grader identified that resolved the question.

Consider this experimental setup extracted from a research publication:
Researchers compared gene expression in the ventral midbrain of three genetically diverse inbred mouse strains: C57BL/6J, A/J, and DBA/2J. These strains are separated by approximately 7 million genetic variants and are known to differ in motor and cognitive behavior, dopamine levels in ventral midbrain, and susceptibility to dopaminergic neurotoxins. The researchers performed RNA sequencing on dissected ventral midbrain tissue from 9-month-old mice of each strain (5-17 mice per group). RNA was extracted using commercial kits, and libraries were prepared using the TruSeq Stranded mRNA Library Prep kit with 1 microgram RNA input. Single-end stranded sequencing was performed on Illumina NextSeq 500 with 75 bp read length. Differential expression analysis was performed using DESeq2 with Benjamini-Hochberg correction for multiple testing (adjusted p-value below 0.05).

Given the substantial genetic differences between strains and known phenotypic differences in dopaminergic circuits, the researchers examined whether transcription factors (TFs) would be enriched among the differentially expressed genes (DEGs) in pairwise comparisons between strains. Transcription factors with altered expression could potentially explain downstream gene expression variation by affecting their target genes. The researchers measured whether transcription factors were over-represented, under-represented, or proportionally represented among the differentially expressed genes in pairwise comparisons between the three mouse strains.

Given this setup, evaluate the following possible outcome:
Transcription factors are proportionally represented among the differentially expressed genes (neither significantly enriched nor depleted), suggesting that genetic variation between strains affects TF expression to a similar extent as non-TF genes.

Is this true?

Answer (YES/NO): NO